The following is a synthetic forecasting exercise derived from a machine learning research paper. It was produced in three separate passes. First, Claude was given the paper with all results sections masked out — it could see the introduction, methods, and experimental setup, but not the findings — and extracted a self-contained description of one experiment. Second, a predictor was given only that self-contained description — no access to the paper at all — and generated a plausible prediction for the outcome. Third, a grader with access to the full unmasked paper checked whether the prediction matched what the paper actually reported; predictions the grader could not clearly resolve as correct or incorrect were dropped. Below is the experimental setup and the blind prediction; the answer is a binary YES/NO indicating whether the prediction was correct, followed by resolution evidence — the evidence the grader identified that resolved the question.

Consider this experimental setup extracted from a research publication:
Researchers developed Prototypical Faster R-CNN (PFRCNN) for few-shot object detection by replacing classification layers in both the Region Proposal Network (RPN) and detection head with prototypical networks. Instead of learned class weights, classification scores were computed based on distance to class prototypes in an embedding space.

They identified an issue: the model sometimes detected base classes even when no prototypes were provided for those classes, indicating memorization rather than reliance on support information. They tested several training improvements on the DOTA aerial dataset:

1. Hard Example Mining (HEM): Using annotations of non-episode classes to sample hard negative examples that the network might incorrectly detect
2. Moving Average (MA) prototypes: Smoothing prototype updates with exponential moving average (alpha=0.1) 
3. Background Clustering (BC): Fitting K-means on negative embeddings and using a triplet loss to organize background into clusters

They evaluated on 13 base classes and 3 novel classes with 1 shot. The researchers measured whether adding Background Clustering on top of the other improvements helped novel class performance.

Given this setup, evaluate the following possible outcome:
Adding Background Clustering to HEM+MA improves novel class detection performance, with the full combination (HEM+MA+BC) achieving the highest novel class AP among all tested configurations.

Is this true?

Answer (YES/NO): NO